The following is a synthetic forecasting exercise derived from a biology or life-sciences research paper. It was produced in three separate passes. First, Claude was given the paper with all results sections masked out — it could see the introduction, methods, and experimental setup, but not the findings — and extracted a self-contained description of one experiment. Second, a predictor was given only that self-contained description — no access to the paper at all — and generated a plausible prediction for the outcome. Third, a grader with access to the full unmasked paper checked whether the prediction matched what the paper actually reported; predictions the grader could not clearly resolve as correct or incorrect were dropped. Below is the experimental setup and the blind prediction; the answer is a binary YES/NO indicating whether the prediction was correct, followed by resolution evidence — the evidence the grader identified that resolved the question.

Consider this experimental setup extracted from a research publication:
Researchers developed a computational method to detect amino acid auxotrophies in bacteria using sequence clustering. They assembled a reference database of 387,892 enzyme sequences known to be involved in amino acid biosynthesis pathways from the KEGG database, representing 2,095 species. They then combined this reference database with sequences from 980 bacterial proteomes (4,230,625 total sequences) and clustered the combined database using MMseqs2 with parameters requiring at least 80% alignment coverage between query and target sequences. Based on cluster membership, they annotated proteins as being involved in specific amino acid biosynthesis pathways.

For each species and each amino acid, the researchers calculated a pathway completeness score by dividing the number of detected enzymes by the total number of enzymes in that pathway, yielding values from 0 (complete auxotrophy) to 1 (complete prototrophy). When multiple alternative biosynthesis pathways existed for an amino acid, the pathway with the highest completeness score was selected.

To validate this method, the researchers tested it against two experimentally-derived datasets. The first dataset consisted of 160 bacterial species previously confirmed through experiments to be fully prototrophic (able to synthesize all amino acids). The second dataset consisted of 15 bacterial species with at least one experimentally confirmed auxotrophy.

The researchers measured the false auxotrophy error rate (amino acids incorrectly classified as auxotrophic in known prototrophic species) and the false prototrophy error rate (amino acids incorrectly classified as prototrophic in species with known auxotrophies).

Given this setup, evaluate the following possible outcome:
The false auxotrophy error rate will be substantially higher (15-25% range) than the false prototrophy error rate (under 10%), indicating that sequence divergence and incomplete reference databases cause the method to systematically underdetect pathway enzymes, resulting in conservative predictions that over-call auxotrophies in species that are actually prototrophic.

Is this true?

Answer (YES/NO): NO